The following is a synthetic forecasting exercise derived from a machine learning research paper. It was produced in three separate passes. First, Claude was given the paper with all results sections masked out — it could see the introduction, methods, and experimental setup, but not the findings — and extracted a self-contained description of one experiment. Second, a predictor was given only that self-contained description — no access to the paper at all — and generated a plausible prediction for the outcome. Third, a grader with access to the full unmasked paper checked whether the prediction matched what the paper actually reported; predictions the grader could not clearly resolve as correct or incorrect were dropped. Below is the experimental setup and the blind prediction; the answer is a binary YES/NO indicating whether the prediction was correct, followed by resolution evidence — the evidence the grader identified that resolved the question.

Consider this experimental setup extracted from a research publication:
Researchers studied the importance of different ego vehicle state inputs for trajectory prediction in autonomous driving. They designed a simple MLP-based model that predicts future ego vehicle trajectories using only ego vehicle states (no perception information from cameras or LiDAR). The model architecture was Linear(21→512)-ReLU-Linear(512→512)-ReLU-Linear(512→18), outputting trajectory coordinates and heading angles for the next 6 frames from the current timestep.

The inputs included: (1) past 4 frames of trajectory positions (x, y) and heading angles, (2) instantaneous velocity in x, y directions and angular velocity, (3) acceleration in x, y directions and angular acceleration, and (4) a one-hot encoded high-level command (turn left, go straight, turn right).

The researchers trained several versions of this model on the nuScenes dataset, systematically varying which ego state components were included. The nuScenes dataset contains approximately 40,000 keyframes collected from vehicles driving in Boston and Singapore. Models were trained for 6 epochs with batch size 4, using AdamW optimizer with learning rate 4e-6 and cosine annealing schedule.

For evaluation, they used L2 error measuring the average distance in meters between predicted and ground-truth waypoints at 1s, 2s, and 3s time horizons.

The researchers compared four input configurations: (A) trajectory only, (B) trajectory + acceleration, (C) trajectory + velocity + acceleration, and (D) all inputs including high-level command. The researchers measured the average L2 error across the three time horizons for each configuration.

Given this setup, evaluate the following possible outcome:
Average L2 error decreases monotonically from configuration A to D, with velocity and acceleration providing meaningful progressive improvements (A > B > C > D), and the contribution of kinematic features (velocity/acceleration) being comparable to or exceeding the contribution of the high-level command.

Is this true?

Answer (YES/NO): YES